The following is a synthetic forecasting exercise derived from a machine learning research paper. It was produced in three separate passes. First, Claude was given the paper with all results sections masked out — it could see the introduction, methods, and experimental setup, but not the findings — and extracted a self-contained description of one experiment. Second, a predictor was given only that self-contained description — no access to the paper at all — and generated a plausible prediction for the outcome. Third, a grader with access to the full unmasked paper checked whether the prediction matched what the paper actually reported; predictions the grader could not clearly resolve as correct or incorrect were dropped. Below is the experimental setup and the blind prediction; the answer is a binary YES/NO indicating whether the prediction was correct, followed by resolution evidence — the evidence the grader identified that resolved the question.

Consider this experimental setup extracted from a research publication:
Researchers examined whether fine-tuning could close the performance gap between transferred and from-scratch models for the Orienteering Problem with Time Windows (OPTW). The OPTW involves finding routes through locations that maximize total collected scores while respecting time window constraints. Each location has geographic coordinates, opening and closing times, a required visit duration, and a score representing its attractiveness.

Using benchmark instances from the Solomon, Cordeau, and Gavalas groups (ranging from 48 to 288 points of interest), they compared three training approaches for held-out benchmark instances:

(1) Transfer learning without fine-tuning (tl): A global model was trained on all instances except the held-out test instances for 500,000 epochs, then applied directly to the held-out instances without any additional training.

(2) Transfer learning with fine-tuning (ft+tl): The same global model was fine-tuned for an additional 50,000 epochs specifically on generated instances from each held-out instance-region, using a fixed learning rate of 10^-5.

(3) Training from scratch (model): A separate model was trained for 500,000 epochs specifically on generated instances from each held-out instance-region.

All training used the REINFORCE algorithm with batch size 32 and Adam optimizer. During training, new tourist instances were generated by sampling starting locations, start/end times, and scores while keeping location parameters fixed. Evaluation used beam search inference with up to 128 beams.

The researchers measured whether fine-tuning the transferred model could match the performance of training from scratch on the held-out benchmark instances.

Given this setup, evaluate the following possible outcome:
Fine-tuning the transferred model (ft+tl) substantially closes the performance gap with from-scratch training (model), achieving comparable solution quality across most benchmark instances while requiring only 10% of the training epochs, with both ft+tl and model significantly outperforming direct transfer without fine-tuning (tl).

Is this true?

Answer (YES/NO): NO